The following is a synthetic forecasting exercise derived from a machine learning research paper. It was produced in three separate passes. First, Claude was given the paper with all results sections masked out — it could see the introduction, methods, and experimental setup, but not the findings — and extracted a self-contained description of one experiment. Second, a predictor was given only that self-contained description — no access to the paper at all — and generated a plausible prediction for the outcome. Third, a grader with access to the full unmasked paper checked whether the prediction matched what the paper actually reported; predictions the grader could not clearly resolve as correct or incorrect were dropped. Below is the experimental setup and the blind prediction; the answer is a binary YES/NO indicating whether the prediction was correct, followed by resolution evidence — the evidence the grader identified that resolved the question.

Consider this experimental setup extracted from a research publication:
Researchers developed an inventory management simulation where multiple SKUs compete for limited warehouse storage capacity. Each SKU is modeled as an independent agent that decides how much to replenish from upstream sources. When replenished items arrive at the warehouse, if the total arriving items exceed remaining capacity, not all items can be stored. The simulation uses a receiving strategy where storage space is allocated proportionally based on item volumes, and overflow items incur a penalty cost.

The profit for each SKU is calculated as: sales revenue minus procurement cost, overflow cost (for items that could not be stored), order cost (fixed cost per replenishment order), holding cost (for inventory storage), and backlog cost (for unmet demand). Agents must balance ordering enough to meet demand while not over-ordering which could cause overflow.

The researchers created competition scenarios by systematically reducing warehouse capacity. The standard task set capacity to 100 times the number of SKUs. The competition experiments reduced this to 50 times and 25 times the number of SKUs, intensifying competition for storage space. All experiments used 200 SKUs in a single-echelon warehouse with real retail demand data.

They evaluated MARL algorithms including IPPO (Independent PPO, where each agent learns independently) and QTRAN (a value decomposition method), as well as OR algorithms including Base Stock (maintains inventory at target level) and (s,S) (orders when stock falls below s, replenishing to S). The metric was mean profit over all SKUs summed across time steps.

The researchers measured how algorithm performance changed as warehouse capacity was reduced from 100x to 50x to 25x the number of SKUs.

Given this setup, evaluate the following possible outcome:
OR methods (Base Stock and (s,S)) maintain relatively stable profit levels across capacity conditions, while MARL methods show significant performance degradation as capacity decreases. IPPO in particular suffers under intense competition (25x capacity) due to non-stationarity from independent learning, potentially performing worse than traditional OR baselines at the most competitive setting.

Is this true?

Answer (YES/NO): NO